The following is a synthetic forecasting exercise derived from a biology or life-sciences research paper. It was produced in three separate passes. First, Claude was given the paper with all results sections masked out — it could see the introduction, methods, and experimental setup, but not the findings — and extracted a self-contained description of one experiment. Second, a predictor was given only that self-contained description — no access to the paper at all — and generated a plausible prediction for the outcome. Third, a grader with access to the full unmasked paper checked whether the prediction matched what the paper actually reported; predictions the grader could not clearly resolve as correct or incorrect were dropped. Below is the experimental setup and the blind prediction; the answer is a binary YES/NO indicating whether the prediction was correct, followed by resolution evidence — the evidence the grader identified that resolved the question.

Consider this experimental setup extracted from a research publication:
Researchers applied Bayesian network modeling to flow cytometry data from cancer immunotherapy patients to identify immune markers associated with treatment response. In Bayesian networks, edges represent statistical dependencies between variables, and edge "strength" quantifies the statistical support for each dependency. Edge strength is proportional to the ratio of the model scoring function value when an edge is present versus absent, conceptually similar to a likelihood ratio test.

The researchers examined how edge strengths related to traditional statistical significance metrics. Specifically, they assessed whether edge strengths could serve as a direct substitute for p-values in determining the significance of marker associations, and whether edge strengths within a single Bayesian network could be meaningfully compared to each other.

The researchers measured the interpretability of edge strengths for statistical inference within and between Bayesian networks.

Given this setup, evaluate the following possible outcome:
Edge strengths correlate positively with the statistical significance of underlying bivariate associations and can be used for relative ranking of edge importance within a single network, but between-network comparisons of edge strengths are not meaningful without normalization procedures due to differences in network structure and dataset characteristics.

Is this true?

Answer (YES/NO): YES